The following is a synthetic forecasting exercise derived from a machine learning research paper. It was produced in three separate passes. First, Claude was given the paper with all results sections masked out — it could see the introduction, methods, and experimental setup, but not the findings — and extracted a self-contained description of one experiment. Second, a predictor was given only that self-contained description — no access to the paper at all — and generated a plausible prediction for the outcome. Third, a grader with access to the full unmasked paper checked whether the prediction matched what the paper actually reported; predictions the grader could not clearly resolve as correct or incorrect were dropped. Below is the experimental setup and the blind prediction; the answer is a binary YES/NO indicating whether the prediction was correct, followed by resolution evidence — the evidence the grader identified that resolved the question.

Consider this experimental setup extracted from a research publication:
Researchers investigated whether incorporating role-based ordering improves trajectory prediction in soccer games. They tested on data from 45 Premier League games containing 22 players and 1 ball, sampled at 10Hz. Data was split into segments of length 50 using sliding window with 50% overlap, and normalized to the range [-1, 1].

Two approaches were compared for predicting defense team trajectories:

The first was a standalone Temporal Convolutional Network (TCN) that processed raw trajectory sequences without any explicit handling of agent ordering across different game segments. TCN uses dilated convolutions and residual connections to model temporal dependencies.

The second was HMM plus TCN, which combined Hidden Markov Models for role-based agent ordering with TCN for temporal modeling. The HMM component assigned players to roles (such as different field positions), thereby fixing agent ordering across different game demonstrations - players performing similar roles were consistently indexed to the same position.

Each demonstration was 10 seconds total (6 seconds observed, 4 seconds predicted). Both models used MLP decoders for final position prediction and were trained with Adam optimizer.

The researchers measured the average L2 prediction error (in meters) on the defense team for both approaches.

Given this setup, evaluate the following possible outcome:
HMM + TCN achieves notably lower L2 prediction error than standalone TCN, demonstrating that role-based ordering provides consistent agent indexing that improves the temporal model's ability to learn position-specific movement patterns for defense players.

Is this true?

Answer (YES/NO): YES